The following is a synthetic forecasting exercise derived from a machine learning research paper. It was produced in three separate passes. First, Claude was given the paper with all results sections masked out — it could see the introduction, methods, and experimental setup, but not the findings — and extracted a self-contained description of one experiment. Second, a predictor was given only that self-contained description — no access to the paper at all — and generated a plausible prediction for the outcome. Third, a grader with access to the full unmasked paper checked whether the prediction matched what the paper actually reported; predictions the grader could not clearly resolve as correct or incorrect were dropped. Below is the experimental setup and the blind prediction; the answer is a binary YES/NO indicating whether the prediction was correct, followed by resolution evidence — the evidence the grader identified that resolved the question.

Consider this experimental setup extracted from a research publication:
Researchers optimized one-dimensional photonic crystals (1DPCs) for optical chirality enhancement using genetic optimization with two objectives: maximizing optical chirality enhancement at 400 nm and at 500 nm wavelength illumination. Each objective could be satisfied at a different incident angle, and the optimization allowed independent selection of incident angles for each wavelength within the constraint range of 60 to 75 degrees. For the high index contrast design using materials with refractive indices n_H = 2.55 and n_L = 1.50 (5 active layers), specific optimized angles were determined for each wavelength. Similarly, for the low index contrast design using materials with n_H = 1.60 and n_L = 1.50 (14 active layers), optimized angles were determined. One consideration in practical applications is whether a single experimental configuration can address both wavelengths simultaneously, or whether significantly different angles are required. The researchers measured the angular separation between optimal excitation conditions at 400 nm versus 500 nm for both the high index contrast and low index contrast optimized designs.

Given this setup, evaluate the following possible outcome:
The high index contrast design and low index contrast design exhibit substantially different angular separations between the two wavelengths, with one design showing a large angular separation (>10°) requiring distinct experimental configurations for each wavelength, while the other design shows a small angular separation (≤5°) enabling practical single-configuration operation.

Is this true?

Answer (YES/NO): NO